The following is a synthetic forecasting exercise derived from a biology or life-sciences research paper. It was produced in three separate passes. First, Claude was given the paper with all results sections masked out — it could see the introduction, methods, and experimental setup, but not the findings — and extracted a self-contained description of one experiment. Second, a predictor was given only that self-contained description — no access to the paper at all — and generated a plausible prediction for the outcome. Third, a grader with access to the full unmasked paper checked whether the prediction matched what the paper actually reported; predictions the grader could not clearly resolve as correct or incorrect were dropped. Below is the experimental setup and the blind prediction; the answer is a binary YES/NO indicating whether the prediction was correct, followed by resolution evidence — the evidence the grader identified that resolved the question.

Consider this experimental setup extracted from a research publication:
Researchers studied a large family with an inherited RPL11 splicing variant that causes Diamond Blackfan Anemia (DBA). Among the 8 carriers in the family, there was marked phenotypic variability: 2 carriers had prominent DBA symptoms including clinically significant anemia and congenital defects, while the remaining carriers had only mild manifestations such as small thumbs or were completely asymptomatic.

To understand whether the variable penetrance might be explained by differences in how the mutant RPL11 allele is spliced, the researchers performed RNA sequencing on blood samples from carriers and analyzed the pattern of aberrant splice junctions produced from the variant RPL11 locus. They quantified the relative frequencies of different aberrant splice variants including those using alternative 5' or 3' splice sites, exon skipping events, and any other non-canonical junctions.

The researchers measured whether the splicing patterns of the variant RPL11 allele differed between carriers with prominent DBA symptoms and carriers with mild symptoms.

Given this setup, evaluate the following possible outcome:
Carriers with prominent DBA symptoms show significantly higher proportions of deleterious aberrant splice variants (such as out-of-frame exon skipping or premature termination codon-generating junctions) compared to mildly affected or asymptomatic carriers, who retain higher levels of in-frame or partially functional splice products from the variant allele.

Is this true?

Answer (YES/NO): NO